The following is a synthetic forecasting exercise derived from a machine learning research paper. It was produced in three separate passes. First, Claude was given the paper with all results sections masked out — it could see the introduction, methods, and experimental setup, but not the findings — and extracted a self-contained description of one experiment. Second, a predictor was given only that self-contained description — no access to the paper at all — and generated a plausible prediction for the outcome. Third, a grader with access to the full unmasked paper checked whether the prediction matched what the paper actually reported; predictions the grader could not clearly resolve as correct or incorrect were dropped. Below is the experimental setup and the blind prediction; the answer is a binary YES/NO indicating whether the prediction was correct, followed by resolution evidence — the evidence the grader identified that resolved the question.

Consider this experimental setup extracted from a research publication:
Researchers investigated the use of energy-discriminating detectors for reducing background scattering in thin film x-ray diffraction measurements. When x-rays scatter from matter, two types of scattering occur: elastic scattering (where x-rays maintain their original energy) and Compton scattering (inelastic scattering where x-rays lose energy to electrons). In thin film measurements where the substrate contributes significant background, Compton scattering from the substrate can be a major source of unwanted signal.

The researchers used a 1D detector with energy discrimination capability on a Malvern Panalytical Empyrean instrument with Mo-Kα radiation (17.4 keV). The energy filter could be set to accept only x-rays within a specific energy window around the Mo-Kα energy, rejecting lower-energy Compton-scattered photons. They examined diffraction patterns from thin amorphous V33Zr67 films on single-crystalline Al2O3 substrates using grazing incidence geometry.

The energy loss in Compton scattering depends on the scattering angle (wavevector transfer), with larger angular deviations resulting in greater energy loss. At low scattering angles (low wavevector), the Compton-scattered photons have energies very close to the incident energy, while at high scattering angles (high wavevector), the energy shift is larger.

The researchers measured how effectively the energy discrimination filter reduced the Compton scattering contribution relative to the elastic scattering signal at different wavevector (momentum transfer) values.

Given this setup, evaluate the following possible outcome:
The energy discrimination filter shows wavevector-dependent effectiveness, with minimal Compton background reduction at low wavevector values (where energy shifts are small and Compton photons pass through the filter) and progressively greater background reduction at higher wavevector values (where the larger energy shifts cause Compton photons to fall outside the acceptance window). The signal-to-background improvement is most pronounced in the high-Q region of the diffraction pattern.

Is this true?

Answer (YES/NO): YES